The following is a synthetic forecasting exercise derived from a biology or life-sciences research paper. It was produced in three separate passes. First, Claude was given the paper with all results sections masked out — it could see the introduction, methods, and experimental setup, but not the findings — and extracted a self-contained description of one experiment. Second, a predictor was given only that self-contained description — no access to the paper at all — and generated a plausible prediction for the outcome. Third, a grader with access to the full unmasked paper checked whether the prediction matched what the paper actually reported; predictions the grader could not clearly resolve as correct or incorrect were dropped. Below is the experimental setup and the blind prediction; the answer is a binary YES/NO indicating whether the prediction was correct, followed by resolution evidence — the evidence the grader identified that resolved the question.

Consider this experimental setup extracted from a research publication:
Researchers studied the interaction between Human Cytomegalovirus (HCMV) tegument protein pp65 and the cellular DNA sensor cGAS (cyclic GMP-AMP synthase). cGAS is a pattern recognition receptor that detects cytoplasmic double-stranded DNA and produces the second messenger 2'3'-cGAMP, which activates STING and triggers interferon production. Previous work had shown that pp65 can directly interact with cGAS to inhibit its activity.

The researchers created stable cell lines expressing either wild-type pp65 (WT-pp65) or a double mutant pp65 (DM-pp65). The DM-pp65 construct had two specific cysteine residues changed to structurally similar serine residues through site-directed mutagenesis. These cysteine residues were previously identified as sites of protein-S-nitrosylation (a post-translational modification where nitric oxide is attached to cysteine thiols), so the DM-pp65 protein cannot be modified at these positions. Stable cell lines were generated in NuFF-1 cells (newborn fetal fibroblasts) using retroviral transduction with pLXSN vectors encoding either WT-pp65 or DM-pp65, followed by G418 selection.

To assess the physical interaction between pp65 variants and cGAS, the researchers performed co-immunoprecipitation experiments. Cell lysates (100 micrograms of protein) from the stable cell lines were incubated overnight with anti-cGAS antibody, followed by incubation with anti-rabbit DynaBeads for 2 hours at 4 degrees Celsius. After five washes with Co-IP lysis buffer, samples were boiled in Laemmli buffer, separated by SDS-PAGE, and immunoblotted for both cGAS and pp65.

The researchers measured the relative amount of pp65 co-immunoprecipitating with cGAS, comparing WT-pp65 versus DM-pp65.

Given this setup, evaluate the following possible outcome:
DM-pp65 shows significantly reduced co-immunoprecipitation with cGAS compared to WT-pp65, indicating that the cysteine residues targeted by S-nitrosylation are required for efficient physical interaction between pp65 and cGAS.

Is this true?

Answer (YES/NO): NO